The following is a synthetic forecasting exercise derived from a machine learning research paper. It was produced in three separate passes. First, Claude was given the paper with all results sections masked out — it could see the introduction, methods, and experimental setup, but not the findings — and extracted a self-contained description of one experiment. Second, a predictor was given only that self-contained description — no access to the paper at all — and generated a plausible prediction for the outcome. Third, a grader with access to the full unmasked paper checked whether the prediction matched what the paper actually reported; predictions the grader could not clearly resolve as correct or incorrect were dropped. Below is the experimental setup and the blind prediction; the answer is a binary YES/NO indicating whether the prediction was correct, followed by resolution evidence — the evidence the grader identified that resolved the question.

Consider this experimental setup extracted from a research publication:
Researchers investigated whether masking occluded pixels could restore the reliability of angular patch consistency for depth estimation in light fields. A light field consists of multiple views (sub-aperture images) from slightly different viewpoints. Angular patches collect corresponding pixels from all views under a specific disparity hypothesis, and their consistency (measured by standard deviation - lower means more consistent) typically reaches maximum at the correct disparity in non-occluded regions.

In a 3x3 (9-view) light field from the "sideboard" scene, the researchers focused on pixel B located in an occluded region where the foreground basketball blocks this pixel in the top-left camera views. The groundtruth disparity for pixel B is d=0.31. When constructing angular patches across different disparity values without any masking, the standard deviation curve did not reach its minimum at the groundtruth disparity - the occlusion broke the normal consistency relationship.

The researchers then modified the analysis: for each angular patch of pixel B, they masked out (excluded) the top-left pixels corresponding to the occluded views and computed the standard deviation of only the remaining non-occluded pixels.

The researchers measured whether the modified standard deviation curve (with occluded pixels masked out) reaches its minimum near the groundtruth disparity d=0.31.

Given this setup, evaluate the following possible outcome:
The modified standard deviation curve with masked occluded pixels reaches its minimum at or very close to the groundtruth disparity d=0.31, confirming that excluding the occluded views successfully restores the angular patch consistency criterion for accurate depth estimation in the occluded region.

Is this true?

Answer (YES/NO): YES